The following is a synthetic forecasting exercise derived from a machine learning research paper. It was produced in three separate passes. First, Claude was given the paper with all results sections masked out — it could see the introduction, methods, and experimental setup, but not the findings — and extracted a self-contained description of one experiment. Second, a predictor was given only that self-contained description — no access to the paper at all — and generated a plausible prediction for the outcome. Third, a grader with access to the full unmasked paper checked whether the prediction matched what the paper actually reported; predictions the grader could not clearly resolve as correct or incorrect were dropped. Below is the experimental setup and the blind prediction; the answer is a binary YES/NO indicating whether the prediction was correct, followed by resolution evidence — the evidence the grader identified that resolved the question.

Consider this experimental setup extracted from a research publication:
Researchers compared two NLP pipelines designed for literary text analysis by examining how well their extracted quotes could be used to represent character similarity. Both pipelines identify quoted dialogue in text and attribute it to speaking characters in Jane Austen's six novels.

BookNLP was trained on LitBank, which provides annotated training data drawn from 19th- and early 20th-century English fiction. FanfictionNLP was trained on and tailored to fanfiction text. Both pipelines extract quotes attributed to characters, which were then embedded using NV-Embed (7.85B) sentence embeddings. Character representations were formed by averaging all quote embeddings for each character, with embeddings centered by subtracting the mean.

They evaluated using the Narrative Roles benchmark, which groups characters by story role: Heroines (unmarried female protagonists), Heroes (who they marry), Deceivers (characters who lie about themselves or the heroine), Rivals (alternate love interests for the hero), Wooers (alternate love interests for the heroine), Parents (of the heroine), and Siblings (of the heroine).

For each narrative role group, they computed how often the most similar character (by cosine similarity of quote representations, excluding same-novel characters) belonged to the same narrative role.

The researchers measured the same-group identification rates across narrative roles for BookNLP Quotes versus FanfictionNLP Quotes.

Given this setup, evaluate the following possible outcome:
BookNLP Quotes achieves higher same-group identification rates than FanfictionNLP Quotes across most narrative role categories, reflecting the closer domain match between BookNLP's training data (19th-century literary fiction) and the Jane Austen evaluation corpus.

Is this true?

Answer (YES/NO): YES